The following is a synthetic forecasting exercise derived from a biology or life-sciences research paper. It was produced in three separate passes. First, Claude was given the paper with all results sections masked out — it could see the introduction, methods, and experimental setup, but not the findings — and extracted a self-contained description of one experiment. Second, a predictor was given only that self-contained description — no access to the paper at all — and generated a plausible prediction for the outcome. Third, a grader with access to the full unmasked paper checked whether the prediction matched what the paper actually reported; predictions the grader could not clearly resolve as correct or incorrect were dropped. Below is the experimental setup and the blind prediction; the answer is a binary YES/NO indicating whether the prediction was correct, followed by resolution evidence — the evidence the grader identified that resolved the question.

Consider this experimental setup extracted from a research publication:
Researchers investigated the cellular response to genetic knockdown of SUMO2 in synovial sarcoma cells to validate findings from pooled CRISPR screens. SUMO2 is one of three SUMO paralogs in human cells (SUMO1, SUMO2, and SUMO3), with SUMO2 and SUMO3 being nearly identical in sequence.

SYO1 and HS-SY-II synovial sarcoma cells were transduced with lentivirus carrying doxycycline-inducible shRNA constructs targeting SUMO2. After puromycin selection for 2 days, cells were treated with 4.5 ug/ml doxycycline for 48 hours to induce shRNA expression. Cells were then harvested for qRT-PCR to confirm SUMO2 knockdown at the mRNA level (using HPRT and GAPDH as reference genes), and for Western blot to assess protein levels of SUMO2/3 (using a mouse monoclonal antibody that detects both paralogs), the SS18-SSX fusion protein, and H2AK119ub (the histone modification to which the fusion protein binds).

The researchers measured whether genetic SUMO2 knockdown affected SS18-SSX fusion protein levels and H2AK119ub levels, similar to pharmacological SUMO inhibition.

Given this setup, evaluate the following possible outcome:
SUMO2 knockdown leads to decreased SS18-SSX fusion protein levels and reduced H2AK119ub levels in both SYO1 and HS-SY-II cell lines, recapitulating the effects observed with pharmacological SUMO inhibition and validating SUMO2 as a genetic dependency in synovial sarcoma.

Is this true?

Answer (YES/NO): NO